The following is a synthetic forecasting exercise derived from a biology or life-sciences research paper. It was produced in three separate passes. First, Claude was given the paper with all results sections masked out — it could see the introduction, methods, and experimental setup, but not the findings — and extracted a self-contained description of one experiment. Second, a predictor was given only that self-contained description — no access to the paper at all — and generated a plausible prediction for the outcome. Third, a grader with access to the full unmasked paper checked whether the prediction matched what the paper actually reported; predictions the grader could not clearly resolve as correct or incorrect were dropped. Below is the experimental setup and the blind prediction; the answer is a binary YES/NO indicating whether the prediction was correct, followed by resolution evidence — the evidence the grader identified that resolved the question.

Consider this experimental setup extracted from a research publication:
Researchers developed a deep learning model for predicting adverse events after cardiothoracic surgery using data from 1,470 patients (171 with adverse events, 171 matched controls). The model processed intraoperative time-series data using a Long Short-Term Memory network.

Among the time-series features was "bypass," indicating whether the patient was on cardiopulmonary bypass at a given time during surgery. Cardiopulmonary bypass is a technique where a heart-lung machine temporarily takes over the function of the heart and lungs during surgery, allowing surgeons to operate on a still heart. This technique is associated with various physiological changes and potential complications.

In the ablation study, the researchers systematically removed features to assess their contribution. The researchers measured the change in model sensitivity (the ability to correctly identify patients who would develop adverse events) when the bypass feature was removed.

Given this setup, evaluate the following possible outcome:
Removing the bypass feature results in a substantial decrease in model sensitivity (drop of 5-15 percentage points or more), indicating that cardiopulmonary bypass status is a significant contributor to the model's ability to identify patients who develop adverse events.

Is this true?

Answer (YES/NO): NO